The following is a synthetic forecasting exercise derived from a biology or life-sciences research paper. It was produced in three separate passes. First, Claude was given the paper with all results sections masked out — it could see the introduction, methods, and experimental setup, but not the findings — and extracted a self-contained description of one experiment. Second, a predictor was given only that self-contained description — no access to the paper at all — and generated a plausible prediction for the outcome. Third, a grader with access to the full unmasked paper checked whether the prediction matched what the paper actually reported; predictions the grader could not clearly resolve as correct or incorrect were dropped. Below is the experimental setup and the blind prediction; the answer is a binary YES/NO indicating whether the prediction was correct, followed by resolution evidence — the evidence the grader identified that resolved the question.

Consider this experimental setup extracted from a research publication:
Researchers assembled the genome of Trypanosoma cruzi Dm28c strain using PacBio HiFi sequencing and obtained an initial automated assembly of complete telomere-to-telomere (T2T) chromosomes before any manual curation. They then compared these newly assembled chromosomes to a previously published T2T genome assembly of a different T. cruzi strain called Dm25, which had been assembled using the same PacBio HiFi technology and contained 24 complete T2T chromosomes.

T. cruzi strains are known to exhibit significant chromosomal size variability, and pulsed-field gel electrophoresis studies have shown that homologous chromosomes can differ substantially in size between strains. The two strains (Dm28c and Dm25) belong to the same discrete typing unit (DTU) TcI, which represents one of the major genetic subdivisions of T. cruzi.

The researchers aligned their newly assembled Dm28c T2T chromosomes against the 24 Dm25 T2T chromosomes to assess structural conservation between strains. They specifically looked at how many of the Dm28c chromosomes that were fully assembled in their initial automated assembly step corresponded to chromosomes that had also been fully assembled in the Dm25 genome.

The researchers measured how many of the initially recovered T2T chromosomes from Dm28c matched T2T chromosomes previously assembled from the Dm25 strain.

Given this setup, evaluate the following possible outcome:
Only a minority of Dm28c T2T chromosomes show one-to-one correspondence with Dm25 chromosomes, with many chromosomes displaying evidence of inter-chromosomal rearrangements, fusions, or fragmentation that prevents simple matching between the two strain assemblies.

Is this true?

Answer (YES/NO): NO